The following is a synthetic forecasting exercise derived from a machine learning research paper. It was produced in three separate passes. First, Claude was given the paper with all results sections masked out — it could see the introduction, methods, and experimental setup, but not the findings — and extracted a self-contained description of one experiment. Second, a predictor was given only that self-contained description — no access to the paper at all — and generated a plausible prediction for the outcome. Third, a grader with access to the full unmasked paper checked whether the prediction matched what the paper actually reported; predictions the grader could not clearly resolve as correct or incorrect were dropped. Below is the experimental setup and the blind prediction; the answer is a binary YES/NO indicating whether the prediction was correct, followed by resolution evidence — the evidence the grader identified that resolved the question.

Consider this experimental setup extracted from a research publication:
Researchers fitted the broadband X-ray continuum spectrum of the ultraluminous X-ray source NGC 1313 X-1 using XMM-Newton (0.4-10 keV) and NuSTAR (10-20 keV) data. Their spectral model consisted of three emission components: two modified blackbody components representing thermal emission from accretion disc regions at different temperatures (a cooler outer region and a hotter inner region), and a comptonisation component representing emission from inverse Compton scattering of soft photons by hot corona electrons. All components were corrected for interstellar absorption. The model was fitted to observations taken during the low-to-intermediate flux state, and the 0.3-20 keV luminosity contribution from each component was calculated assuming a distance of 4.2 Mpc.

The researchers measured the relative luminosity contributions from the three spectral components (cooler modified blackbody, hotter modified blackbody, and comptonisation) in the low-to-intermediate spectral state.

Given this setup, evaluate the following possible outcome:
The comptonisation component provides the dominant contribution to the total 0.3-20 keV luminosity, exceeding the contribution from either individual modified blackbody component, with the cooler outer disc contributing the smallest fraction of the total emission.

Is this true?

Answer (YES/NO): NO